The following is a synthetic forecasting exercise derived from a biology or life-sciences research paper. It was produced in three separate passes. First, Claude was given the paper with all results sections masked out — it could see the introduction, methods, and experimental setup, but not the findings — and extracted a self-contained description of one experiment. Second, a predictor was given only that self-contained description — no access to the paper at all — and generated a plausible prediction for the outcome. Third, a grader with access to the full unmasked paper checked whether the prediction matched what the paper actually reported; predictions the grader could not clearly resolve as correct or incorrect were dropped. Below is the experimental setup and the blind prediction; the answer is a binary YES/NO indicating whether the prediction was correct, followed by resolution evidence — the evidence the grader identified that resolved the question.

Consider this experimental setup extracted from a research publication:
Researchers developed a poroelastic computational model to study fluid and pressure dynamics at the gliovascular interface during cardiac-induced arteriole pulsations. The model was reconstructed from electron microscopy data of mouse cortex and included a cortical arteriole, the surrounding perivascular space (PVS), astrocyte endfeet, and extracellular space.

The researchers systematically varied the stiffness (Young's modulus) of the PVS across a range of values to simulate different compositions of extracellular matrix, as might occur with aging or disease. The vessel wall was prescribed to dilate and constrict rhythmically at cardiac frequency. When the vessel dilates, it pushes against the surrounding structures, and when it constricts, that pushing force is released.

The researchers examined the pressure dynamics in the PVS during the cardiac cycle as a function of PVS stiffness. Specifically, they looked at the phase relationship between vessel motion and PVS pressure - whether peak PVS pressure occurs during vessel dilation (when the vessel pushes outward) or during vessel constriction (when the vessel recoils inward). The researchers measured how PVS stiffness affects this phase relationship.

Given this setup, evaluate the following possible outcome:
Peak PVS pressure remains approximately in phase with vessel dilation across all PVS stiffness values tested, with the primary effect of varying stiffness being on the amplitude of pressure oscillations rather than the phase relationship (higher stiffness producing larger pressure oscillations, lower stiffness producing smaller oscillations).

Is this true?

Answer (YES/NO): NO